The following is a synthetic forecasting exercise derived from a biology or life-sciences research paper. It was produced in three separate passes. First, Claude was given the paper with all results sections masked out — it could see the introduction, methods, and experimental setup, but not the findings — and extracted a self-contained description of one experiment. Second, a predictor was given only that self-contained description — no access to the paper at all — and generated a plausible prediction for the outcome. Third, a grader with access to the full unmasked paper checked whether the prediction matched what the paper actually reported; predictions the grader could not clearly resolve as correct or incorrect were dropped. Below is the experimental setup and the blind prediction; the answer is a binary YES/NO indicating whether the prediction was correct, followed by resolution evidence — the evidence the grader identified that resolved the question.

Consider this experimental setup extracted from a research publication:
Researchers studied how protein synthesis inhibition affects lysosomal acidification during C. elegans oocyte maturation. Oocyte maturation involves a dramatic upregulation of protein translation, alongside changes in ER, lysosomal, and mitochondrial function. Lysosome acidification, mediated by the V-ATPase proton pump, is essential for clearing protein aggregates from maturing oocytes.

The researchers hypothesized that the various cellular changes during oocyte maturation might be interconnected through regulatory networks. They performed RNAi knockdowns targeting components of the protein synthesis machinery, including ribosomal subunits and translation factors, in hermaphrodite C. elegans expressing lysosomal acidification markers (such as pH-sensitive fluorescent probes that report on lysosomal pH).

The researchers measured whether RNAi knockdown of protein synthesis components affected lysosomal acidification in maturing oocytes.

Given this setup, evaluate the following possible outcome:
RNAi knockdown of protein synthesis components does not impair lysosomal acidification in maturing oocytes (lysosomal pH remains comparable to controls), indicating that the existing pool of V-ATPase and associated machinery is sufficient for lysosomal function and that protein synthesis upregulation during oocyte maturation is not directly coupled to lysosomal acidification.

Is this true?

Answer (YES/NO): NO